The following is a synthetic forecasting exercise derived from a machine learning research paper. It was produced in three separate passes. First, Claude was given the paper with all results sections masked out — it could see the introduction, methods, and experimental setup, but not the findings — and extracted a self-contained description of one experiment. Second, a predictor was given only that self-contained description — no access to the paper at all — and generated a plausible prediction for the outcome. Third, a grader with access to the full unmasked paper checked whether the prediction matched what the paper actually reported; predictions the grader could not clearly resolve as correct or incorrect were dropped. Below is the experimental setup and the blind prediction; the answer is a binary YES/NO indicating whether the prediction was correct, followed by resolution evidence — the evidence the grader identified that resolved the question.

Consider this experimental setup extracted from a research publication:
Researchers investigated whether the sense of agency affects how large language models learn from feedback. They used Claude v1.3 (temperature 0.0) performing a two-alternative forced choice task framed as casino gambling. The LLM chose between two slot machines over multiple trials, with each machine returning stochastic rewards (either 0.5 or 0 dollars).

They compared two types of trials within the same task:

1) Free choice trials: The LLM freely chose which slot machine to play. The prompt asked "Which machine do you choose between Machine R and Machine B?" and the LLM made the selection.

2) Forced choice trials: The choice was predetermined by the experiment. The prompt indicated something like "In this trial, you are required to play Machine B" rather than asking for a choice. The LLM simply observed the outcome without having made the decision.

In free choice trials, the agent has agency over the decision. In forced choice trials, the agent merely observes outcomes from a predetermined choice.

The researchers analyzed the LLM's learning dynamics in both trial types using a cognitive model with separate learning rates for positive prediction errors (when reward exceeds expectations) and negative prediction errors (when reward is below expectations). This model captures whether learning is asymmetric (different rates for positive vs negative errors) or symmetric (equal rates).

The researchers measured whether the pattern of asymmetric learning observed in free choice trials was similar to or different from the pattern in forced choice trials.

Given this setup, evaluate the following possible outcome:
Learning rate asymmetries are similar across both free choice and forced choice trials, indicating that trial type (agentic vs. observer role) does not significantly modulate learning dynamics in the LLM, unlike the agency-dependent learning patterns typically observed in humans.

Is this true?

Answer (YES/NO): NO